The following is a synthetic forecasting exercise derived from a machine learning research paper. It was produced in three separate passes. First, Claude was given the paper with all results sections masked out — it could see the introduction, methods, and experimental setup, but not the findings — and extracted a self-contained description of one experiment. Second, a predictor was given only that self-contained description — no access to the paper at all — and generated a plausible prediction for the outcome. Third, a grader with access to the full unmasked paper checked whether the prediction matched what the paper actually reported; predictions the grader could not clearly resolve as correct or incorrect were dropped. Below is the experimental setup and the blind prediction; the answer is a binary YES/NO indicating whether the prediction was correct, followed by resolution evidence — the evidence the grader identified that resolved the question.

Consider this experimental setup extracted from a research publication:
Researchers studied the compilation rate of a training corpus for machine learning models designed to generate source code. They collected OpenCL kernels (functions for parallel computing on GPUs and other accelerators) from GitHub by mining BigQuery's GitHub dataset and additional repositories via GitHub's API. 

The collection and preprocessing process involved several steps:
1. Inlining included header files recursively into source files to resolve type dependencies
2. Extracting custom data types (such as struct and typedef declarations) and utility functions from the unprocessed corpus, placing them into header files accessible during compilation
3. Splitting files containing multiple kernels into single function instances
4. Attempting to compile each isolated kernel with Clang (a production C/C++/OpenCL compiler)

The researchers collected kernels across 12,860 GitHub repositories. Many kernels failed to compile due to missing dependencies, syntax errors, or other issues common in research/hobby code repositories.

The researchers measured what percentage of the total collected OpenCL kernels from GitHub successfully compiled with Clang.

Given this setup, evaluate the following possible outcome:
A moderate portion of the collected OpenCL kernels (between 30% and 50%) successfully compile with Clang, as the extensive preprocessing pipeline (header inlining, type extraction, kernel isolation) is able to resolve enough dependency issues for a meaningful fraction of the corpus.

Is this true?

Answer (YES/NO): YES